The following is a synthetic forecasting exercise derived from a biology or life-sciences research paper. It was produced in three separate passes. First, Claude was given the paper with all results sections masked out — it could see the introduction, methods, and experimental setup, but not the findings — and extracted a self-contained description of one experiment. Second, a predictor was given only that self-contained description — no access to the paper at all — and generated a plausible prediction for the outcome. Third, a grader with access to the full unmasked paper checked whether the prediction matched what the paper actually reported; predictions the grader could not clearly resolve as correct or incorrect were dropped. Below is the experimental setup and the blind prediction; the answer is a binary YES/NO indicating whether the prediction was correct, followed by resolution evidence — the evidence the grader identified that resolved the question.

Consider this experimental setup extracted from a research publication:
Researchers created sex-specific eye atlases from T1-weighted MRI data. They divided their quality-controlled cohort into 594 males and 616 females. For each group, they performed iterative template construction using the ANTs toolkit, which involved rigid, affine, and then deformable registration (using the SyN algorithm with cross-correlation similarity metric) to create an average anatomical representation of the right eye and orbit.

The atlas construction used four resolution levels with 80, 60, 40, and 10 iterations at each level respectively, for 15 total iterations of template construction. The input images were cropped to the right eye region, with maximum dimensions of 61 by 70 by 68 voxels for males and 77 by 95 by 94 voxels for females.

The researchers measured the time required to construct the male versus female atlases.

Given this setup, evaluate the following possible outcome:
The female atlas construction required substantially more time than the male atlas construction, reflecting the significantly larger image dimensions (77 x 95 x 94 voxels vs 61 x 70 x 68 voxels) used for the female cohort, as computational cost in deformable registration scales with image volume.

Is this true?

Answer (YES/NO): YES